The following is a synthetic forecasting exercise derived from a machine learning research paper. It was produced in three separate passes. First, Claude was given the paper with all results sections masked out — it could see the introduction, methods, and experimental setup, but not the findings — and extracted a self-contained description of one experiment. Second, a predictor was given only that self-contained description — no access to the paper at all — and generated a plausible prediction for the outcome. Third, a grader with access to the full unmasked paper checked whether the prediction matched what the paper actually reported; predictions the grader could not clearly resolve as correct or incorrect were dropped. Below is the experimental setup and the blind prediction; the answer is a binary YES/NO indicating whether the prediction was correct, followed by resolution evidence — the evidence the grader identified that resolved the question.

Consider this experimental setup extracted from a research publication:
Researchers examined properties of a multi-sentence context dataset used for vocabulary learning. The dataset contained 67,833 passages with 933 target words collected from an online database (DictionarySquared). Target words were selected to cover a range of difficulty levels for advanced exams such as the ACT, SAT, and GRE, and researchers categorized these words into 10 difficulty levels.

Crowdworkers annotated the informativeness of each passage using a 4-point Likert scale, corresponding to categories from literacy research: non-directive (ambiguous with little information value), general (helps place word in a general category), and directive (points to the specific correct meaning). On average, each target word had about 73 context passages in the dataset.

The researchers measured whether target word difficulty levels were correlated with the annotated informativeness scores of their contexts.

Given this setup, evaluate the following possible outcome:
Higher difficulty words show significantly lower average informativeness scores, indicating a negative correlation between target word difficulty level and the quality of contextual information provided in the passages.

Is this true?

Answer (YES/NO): NO